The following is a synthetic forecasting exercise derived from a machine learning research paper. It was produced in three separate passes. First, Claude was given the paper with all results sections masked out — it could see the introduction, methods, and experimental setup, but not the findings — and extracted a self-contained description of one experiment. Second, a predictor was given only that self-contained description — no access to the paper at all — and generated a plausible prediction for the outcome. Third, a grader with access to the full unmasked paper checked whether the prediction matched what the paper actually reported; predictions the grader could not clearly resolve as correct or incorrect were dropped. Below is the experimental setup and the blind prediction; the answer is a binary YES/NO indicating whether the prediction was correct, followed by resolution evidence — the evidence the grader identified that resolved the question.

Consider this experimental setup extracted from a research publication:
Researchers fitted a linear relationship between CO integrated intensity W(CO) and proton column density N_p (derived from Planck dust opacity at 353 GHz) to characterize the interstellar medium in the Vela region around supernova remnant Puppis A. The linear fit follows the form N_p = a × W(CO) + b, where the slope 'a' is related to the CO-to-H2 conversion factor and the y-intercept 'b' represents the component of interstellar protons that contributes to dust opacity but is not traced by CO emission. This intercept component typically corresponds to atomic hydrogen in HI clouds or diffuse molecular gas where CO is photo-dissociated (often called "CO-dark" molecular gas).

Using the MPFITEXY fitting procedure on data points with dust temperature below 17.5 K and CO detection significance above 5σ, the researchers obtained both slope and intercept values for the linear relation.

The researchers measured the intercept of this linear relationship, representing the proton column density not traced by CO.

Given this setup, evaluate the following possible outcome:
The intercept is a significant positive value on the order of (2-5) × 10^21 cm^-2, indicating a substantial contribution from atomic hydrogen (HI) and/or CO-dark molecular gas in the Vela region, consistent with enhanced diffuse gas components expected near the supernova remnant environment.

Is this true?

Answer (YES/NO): NO